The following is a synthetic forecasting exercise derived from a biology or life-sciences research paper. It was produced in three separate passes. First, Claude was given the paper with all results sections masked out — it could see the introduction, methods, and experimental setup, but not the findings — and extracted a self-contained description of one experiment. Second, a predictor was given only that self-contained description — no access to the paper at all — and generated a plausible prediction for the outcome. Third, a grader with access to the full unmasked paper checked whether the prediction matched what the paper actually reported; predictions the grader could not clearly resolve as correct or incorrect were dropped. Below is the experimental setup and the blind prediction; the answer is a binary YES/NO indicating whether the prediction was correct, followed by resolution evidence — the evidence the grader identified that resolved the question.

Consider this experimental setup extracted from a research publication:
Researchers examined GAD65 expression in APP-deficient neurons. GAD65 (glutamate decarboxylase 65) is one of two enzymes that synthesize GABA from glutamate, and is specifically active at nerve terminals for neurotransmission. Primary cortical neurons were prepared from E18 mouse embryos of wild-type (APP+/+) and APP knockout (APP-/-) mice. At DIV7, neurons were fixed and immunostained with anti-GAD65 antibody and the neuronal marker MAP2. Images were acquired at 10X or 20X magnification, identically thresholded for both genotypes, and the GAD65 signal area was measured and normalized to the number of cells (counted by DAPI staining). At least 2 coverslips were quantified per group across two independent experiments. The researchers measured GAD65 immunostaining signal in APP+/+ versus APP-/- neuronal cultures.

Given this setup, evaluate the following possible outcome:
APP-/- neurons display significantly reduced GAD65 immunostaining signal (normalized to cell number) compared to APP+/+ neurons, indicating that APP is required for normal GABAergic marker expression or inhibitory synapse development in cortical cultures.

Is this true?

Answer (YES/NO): NO